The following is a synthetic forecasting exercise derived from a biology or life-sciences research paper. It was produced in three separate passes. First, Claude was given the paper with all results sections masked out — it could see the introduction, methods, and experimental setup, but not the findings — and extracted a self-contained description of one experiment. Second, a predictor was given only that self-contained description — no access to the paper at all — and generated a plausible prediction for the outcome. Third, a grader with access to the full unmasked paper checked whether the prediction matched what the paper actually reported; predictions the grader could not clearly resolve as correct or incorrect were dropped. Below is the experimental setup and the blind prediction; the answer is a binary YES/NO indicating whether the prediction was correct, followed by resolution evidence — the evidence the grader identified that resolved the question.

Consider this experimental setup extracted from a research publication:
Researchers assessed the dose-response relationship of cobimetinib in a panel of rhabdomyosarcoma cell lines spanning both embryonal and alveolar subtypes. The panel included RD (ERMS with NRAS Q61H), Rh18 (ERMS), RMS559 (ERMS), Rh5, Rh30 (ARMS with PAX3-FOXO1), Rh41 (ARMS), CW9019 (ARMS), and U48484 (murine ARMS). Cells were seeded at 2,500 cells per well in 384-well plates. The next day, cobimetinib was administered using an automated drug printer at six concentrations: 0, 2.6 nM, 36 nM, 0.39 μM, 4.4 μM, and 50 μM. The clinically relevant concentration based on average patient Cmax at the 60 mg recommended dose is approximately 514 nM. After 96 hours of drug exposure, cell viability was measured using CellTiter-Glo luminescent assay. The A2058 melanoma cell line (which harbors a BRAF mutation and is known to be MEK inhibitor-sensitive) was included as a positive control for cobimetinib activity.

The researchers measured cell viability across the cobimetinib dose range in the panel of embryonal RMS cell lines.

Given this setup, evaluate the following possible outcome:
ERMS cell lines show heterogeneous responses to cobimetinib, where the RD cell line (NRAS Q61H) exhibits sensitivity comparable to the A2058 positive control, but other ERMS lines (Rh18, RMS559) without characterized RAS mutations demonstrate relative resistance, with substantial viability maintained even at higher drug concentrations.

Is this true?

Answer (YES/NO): NO